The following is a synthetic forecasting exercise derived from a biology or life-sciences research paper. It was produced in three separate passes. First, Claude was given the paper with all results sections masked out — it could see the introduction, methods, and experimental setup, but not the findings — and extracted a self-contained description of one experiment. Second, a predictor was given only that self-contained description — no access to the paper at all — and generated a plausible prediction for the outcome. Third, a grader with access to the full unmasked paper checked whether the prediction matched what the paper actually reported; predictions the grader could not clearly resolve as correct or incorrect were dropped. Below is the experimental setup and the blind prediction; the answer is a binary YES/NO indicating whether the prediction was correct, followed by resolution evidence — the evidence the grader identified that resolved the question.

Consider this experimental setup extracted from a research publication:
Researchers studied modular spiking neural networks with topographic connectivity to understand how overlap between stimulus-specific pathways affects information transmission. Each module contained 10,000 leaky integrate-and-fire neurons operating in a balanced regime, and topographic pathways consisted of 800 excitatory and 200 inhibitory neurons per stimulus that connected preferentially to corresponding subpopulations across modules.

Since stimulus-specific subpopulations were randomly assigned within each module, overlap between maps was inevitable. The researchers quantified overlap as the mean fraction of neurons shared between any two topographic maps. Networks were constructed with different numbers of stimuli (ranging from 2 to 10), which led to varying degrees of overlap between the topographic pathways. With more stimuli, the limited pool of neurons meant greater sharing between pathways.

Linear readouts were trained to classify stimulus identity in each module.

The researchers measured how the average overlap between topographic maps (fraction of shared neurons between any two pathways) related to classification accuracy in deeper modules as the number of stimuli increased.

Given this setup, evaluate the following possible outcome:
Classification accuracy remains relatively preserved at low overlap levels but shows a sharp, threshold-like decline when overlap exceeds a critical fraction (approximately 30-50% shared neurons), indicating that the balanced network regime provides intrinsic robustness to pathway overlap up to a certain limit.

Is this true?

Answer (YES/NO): NO